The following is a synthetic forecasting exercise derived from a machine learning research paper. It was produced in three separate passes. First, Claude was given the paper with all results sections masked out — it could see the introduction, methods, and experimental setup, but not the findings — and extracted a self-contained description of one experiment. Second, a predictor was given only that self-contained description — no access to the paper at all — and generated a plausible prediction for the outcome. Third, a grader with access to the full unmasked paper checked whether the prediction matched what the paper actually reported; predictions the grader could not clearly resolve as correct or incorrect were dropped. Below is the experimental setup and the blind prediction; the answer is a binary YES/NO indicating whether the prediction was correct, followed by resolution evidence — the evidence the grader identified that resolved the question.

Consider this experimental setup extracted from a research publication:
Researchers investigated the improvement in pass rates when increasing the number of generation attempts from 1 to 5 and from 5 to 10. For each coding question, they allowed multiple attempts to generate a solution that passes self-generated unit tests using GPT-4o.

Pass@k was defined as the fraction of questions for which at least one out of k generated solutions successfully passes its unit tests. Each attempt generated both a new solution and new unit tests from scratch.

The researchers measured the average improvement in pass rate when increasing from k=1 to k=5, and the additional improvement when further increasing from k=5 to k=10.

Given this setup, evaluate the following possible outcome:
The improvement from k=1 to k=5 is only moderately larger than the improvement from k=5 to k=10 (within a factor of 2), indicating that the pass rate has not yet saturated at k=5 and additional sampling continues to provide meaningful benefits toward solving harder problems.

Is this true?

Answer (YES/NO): NO